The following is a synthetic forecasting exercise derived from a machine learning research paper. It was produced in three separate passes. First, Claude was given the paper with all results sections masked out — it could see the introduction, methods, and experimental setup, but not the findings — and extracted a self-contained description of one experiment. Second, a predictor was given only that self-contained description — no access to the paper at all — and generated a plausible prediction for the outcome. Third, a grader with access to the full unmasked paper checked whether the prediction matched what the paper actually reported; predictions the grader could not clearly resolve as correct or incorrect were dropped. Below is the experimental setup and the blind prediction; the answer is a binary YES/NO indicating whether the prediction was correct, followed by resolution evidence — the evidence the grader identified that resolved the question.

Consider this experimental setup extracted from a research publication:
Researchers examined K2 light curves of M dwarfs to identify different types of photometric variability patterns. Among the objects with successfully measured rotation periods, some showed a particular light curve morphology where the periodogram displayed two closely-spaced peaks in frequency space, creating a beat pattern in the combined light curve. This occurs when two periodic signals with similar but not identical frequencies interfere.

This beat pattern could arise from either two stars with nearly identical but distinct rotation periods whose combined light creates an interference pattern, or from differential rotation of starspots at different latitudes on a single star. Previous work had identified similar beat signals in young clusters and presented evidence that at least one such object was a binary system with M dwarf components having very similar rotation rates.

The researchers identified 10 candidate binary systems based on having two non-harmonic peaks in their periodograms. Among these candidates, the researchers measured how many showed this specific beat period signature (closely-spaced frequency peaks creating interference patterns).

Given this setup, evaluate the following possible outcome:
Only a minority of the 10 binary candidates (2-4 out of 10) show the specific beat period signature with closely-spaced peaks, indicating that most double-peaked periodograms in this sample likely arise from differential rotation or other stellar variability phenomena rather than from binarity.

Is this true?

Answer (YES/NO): NO